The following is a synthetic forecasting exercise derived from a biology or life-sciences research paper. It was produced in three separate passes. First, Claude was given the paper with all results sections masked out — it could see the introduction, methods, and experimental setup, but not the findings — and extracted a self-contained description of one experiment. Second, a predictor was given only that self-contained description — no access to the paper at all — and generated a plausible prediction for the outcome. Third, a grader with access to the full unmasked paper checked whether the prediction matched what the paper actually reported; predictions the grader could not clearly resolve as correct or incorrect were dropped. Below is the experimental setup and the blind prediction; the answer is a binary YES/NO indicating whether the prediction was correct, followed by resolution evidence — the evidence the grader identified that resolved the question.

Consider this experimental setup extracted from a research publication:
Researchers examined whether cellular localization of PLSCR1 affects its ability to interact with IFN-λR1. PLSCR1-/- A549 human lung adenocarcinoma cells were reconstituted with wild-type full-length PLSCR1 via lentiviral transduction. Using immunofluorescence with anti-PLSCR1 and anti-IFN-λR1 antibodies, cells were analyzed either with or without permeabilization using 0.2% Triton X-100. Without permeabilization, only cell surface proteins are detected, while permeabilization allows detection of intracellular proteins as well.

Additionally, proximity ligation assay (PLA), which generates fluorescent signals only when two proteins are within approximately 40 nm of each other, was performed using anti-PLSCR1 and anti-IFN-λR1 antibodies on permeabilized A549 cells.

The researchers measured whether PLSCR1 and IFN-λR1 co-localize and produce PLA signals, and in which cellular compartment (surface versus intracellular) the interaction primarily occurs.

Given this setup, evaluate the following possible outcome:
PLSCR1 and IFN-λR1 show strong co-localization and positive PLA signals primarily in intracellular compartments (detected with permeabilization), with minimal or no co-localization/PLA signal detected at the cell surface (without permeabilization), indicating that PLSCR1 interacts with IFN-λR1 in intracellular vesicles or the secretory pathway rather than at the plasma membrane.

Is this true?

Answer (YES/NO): NO